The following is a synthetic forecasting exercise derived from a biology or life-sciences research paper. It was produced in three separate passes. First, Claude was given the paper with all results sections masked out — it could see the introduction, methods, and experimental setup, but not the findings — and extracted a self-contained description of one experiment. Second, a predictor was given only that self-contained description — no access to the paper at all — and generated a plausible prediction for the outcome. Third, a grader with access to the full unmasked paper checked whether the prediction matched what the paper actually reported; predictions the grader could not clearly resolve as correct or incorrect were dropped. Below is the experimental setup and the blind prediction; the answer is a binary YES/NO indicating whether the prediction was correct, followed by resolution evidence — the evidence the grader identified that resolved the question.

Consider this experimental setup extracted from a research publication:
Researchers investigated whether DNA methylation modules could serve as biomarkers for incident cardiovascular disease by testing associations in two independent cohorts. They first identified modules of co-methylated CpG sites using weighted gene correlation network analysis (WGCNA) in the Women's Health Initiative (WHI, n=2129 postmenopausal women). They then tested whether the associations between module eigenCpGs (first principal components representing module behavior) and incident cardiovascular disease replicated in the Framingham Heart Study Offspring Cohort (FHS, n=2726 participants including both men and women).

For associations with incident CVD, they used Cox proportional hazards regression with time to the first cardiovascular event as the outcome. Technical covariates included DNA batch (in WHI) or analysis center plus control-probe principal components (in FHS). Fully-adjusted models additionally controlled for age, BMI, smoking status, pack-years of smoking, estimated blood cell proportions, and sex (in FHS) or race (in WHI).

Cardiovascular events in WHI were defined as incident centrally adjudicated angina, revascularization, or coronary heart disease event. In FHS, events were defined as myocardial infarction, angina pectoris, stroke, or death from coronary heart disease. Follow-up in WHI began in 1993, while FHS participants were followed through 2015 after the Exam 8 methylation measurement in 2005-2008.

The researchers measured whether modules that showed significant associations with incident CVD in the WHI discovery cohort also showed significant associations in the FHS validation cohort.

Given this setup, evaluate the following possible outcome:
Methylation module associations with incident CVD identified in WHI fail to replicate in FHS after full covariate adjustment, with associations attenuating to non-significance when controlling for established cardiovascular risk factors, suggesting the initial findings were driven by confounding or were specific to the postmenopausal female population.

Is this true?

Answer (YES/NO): NO